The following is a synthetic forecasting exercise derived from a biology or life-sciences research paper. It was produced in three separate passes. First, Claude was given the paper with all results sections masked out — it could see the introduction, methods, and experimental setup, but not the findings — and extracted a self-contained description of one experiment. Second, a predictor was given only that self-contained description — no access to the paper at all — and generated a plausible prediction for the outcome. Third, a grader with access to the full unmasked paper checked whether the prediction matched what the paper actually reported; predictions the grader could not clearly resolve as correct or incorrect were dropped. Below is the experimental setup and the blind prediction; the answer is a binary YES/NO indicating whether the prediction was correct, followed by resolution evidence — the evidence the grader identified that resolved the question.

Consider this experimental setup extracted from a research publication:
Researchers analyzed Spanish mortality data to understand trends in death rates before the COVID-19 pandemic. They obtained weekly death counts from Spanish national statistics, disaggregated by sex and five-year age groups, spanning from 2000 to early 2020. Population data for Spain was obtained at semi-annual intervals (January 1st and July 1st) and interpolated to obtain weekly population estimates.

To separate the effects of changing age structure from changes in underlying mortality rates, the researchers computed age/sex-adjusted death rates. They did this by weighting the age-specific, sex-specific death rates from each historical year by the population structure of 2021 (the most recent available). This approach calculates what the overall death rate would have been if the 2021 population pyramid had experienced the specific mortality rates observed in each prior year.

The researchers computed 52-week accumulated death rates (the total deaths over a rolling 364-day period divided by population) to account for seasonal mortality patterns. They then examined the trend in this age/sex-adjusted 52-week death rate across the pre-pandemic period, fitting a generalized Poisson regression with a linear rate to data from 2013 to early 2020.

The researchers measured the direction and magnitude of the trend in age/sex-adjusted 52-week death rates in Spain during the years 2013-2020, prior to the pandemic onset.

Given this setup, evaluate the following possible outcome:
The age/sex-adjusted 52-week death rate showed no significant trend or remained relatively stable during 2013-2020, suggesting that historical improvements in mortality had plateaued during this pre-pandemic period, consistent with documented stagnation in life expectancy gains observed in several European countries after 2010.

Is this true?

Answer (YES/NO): NO